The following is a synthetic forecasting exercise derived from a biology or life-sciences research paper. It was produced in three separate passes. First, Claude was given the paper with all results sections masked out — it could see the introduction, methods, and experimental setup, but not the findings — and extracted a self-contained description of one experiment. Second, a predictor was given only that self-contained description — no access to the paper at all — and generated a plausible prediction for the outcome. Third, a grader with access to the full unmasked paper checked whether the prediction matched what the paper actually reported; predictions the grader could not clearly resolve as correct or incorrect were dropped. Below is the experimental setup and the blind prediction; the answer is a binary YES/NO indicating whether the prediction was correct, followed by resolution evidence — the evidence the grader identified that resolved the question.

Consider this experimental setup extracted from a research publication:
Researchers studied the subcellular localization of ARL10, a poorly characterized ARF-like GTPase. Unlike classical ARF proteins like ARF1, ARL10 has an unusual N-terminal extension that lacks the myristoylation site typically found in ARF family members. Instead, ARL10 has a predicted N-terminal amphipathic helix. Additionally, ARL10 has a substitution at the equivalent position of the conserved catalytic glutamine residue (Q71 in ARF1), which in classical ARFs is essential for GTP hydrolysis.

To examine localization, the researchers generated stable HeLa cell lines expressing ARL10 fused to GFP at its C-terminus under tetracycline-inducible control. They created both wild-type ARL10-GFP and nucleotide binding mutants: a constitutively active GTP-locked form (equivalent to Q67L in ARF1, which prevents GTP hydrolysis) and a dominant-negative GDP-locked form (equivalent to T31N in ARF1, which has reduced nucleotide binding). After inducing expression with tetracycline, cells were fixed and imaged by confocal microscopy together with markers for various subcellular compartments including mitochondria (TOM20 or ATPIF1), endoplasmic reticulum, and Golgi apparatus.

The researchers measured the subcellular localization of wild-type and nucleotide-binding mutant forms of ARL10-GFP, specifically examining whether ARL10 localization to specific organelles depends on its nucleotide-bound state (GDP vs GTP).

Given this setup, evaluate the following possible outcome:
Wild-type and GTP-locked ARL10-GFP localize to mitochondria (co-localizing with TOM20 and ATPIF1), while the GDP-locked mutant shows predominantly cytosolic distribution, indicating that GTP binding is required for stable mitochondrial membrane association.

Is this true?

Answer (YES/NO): NO